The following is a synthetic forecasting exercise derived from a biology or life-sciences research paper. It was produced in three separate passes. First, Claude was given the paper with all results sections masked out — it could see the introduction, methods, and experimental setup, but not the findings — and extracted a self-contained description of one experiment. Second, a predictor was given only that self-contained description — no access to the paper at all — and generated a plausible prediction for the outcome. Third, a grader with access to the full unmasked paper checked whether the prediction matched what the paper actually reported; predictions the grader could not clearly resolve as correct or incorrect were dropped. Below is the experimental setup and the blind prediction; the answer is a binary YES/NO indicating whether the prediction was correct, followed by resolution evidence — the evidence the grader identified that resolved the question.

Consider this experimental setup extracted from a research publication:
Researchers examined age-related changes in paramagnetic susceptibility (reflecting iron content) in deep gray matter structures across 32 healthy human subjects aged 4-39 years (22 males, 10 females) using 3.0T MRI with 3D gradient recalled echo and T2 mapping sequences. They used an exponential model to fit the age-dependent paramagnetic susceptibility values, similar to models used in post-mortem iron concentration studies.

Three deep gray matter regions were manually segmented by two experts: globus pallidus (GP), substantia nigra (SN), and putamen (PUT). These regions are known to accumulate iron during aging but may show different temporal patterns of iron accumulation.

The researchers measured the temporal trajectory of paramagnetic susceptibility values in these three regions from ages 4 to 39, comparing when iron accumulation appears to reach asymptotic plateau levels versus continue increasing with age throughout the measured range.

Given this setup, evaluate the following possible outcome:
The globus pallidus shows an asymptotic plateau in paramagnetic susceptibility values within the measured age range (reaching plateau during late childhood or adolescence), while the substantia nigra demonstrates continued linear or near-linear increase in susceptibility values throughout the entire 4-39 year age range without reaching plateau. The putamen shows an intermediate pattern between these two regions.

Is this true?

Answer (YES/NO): NO